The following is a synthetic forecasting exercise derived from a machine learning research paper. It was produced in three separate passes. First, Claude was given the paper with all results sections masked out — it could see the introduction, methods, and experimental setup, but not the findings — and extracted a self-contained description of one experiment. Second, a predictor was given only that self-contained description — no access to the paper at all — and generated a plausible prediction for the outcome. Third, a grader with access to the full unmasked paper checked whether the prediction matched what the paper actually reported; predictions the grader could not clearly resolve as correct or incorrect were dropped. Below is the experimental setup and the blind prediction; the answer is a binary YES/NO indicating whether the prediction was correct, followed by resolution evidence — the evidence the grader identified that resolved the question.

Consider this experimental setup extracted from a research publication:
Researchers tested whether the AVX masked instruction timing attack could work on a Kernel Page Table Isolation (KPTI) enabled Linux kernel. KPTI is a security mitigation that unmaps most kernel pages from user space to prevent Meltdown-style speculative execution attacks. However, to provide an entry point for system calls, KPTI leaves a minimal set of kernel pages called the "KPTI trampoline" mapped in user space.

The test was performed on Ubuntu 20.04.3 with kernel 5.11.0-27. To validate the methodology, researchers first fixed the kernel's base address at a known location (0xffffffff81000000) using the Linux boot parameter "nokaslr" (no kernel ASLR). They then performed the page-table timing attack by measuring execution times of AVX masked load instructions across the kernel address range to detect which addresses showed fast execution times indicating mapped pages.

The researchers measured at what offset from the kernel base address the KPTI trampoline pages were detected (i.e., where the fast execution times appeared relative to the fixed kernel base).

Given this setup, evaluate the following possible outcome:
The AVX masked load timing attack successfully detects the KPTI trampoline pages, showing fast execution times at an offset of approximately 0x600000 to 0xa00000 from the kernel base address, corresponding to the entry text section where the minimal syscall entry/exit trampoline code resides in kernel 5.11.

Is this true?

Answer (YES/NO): NO